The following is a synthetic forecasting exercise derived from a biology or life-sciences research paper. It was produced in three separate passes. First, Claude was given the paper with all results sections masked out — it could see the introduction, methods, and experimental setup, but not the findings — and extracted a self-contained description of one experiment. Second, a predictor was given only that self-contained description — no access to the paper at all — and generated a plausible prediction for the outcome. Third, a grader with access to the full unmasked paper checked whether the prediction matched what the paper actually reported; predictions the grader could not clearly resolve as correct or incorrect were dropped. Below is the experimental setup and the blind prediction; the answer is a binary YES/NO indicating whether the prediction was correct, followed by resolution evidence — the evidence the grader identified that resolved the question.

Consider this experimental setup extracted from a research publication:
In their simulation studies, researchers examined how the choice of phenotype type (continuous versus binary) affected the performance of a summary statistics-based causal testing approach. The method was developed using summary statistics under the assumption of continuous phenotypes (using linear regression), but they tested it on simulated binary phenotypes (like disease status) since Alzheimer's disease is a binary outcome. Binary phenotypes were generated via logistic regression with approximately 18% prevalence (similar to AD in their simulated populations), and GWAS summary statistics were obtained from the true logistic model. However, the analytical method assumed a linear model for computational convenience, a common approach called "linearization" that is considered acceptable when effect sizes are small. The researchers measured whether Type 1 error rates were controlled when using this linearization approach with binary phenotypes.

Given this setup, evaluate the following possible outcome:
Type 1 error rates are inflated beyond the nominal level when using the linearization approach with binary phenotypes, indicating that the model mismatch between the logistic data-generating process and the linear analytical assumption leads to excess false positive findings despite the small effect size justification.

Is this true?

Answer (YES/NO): NO